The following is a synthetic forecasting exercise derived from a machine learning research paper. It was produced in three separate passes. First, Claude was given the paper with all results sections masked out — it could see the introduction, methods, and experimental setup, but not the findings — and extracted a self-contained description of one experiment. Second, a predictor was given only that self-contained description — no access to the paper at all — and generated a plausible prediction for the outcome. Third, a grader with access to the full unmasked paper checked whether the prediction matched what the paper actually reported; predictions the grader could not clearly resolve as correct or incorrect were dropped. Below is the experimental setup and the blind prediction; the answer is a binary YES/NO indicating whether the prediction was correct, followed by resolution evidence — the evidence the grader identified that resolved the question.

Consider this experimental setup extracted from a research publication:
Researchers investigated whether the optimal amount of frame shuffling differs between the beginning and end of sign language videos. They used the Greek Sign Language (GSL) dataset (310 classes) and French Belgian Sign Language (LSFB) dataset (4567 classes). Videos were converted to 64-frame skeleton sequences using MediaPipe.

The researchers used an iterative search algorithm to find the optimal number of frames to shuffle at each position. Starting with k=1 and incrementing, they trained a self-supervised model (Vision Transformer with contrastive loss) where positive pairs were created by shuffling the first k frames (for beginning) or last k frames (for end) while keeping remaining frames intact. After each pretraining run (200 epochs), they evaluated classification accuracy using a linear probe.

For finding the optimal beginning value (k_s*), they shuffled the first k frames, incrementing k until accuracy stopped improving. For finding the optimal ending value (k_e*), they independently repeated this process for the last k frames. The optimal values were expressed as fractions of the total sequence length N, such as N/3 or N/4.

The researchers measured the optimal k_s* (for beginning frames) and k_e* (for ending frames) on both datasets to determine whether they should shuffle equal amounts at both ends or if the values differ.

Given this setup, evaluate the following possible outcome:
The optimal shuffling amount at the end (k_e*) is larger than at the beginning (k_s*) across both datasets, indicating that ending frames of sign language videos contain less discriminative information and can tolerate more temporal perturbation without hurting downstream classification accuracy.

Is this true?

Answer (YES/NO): NO